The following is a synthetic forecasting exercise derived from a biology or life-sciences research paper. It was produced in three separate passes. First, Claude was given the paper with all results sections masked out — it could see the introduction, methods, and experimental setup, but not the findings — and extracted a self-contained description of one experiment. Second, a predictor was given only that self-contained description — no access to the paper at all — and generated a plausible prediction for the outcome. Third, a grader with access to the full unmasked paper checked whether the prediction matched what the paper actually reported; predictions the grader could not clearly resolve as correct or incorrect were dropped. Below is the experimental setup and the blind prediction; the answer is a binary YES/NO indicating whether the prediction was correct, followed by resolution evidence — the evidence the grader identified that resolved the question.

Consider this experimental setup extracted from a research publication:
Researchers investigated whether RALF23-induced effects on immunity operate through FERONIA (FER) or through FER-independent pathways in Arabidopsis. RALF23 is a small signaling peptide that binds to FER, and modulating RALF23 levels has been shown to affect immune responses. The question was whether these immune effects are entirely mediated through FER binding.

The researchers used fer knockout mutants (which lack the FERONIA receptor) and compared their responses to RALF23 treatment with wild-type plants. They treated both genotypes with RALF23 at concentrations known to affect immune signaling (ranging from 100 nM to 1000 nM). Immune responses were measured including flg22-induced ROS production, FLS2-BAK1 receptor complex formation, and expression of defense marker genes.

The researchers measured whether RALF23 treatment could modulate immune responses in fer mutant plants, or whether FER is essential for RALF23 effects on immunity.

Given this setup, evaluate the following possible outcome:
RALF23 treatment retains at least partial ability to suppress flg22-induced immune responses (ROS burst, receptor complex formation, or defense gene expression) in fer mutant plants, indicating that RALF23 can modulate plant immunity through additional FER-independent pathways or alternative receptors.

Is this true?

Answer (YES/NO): NO